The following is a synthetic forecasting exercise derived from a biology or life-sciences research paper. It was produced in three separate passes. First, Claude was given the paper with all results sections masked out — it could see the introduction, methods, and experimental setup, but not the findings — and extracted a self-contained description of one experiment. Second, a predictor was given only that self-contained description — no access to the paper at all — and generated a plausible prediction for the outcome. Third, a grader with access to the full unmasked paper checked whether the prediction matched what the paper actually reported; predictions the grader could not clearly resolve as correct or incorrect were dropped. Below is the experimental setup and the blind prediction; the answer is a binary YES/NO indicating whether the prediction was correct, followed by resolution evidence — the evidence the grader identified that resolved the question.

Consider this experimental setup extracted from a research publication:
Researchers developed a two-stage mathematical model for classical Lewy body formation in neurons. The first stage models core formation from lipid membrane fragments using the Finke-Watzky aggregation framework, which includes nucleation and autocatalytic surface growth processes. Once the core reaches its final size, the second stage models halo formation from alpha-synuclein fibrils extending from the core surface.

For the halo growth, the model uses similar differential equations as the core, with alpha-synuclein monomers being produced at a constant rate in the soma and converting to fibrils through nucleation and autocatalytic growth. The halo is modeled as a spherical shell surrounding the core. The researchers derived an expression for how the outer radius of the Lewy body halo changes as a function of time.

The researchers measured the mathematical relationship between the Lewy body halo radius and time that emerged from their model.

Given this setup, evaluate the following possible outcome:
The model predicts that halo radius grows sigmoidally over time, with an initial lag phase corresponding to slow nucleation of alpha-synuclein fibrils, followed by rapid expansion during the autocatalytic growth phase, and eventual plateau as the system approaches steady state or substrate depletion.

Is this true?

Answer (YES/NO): NO